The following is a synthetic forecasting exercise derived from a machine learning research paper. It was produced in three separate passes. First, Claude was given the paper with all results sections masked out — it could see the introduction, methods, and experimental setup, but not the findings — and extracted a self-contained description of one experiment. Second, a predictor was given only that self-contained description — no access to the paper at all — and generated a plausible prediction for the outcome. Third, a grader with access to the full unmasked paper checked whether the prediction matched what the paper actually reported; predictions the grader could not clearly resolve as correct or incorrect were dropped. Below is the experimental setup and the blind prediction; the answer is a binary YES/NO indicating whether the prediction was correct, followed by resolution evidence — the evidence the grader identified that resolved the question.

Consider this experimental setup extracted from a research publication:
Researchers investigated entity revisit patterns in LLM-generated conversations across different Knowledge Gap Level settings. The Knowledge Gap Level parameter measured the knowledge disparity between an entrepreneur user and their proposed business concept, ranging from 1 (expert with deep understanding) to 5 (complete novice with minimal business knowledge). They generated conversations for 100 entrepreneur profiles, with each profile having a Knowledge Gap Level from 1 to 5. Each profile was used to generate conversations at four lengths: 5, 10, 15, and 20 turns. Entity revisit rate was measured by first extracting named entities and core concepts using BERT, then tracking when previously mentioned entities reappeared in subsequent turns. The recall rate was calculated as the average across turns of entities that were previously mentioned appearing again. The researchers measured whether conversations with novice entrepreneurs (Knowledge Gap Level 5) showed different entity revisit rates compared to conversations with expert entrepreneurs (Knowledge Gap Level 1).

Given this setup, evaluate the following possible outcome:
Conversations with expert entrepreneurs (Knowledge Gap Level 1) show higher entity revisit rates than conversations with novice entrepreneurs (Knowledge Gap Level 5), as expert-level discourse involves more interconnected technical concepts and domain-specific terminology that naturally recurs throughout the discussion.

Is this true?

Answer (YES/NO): YES